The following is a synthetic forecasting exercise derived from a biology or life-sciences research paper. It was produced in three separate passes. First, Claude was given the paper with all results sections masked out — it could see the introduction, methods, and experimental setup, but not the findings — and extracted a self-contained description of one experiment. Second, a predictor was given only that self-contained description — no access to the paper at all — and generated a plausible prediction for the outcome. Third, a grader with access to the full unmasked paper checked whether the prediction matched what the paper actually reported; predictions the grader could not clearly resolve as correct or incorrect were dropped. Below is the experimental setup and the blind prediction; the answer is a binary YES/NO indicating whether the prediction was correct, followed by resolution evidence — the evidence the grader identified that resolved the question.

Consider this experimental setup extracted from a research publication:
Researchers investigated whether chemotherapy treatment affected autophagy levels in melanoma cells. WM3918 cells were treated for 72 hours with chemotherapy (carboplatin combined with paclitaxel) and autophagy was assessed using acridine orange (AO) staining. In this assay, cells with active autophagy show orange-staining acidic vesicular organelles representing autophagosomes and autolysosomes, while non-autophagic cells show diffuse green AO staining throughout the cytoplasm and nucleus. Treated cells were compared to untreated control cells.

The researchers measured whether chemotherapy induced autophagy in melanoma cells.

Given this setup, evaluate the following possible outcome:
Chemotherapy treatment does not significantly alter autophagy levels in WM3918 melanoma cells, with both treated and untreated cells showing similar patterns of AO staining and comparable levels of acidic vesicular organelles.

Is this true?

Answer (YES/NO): YES